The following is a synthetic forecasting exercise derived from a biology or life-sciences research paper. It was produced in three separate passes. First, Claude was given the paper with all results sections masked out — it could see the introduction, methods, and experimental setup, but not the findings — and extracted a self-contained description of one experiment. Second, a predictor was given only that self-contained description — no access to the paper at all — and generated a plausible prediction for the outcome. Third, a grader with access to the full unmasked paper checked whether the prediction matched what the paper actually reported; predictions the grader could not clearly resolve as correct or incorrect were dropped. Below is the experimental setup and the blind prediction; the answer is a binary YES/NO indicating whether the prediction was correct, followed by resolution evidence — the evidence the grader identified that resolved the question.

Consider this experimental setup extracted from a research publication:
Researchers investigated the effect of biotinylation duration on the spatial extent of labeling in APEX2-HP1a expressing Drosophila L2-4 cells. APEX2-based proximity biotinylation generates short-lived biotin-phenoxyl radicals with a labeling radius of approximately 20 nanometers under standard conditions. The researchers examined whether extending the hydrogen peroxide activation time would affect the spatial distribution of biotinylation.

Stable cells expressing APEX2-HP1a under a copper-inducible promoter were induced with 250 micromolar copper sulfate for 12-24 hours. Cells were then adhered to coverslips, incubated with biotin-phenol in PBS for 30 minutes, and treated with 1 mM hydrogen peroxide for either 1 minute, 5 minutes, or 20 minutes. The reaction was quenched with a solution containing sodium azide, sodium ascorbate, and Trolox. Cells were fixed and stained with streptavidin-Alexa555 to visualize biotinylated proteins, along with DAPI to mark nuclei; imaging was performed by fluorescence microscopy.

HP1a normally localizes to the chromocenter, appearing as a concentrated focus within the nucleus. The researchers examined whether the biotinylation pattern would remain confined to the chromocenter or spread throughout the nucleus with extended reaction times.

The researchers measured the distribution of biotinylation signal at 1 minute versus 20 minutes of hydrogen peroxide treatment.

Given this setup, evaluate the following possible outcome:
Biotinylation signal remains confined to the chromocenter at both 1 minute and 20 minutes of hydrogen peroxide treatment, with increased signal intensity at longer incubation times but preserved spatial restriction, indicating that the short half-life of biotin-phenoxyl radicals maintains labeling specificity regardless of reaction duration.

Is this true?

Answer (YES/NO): NO